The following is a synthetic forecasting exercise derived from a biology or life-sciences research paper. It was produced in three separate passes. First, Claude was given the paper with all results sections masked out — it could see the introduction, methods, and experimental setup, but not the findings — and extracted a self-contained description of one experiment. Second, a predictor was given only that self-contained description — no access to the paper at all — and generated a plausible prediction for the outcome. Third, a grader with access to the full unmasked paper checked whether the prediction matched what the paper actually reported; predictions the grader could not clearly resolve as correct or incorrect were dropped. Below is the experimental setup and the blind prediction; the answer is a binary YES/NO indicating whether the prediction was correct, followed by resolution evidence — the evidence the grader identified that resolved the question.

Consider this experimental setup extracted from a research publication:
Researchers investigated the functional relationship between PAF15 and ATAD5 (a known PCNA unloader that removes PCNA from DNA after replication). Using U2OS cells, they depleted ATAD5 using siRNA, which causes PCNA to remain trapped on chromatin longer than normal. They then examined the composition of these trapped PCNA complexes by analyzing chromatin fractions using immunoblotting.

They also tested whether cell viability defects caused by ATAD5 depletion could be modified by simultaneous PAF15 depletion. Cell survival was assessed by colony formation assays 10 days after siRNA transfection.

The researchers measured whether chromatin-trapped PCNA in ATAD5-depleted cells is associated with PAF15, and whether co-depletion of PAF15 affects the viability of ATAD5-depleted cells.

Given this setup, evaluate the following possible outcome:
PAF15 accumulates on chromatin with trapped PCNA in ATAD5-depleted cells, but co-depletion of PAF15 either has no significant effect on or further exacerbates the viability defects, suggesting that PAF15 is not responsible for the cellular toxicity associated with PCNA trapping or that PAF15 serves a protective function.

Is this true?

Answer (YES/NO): NO